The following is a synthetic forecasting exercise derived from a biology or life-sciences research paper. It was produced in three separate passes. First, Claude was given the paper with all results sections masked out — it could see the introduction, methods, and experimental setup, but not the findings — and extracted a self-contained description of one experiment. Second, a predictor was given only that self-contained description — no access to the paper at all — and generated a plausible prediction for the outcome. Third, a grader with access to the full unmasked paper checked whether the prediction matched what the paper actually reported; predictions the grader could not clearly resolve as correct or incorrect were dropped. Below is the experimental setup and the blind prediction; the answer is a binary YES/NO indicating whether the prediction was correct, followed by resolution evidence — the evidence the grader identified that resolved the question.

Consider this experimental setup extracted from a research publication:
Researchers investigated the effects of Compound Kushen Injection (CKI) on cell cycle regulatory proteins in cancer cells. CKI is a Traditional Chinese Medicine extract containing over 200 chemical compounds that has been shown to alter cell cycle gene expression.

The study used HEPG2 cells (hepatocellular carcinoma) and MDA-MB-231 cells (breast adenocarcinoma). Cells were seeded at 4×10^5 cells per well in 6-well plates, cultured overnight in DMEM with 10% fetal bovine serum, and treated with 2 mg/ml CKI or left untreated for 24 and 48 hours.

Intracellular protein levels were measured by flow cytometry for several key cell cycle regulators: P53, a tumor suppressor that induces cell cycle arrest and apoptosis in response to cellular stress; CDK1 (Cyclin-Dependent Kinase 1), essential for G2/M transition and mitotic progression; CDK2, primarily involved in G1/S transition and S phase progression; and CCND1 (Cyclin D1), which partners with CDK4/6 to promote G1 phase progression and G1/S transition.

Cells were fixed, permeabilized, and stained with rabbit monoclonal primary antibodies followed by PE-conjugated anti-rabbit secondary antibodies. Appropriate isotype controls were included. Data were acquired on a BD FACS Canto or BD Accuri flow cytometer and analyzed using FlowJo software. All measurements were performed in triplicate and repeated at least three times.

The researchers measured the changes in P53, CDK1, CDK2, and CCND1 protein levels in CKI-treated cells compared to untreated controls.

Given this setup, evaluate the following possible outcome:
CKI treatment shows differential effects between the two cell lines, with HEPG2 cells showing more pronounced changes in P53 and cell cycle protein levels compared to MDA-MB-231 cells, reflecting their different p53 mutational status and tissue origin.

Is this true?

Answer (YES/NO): NO